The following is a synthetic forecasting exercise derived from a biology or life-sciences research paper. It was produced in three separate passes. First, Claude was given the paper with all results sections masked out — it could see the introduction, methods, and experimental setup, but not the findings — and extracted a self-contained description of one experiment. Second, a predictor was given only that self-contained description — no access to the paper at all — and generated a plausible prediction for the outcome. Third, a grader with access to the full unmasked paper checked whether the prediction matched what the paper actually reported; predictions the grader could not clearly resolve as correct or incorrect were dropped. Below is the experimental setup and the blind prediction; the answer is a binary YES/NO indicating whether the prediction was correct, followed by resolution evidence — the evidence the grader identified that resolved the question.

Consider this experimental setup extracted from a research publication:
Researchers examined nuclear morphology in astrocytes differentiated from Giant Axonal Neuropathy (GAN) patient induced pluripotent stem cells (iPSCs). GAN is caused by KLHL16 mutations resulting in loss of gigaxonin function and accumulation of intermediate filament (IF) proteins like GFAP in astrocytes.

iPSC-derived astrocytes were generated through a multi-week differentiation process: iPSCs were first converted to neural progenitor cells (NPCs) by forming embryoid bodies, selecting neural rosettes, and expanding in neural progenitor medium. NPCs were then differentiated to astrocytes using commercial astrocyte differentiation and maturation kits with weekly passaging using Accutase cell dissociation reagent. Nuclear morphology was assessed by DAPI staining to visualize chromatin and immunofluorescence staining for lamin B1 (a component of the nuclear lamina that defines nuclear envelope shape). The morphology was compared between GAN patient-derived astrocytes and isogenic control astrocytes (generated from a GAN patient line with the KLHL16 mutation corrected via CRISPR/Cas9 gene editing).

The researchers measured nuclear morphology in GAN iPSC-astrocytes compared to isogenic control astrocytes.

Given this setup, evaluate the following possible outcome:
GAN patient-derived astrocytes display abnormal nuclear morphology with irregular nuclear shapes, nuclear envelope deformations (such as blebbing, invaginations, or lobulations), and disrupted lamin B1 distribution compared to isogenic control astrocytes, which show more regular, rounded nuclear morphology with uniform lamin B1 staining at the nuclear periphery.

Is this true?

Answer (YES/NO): YES